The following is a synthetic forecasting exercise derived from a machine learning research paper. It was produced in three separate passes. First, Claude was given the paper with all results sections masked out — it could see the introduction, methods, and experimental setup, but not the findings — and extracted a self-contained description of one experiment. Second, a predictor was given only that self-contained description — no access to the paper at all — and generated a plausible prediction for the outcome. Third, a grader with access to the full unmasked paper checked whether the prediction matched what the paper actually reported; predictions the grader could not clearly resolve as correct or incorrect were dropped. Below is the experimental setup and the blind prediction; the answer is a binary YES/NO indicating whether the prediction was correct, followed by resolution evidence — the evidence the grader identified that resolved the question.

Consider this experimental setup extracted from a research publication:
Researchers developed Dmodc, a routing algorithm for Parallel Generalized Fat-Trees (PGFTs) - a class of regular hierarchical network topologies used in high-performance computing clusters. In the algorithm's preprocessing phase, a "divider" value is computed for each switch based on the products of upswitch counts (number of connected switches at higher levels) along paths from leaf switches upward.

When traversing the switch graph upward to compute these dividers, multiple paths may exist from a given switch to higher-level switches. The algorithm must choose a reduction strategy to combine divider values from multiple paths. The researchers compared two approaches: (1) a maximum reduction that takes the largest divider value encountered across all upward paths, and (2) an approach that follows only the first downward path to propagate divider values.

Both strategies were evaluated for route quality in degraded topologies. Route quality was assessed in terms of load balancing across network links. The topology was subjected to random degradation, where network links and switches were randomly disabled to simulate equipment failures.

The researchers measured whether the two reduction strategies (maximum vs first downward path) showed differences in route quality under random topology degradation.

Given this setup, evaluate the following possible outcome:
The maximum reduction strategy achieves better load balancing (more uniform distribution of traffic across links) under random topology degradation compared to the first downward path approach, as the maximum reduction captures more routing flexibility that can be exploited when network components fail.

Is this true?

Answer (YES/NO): NO